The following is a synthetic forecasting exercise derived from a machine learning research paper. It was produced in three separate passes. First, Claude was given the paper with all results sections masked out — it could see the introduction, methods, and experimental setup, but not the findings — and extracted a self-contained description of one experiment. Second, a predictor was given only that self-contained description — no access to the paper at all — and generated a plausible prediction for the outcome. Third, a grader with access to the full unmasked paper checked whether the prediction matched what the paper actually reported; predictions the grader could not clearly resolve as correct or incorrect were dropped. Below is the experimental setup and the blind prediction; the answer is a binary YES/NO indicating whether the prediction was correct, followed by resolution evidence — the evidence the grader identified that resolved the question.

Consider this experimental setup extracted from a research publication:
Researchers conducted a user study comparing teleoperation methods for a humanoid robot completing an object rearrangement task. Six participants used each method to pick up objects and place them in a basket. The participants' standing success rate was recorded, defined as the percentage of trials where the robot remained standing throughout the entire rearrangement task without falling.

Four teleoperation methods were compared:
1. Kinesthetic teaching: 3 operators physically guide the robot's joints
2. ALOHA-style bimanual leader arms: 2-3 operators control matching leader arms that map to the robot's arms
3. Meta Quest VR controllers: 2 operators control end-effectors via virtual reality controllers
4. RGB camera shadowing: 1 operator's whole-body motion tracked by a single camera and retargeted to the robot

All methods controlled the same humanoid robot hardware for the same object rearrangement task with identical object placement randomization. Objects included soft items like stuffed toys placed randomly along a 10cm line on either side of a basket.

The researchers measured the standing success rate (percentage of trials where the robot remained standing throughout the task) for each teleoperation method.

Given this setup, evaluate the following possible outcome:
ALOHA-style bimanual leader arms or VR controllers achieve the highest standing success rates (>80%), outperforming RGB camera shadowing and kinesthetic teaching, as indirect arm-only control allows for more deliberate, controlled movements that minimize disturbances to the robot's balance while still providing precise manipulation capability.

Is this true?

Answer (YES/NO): NO